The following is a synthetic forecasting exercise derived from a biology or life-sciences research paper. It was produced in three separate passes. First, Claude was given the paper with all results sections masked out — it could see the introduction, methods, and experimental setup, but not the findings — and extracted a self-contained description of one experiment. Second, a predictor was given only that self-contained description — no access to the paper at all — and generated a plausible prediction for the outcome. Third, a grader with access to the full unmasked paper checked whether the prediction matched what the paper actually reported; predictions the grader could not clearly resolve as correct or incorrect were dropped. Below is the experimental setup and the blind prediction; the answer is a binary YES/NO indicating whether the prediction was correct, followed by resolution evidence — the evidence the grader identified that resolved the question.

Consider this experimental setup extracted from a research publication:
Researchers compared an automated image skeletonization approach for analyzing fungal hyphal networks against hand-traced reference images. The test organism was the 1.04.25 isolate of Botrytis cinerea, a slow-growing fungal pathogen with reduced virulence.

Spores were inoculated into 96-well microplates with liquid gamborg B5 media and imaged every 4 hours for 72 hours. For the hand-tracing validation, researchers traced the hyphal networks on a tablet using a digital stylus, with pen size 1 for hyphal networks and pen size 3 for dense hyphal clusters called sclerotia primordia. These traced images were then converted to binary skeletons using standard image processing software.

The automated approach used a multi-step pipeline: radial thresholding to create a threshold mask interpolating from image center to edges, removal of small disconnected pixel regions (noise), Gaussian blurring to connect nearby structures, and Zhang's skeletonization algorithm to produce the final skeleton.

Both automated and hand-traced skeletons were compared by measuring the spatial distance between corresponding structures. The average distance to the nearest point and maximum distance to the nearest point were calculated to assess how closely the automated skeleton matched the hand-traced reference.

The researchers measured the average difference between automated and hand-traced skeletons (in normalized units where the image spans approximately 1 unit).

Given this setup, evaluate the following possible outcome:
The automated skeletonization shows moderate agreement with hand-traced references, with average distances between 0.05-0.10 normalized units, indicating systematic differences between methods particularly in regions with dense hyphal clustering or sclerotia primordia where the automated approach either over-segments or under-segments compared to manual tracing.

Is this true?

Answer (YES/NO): NO